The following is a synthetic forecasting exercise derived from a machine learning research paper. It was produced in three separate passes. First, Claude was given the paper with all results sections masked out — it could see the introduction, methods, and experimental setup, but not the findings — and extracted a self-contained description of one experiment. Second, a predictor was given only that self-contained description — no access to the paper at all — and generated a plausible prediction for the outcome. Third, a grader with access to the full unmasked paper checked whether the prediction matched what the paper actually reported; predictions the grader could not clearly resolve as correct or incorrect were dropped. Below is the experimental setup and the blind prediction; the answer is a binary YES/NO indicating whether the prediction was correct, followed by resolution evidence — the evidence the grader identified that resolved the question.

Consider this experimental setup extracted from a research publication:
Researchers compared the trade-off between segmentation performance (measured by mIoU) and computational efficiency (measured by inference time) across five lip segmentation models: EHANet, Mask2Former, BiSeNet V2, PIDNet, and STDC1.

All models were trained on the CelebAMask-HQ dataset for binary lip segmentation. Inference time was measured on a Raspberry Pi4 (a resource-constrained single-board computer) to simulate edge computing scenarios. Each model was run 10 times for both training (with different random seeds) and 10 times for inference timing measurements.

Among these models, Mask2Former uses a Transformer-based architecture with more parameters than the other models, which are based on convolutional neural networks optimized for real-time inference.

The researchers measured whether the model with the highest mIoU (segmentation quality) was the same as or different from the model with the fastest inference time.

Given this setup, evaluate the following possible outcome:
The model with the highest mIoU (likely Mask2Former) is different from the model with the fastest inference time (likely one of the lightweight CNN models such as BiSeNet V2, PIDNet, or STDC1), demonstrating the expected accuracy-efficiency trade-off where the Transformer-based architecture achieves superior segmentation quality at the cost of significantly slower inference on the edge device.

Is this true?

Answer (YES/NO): YES